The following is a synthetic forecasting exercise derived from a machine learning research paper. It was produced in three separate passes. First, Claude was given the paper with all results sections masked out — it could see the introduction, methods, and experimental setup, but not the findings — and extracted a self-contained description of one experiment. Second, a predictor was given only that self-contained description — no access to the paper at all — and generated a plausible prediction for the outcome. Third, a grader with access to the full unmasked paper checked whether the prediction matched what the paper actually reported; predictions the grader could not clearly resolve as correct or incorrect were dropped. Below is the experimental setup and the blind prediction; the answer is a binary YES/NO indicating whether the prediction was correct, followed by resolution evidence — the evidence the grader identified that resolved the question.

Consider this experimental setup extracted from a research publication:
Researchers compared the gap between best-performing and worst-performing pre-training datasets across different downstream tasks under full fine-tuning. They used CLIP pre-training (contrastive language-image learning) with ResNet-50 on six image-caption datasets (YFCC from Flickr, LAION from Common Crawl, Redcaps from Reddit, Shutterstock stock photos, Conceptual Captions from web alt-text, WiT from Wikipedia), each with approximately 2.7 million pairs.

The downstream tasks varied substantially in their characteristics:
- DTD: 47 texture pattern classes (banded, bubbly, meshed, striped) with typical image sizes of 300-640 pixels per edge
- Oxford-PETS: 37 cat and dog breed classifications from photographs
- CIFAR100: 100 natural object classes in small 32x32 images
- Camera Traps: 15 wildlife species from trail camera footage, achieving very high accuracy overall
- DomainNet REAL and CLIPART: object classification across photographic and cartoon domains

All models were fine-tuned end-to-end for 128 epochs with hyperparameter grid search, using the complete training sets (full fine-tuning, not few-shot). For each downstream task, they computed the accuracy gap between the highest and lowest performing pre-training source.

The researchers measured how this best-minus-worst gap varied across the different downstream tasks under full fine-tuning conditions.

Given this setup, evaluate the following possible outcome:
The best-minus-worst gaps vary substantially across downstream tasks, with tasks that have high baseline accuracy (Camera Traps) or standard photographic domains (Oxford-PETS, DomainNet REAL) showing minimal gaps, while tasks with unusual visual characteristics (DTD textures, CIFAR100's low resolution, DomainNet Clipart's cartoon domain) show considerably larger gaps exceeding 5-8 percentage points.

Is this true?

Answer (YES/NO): NO